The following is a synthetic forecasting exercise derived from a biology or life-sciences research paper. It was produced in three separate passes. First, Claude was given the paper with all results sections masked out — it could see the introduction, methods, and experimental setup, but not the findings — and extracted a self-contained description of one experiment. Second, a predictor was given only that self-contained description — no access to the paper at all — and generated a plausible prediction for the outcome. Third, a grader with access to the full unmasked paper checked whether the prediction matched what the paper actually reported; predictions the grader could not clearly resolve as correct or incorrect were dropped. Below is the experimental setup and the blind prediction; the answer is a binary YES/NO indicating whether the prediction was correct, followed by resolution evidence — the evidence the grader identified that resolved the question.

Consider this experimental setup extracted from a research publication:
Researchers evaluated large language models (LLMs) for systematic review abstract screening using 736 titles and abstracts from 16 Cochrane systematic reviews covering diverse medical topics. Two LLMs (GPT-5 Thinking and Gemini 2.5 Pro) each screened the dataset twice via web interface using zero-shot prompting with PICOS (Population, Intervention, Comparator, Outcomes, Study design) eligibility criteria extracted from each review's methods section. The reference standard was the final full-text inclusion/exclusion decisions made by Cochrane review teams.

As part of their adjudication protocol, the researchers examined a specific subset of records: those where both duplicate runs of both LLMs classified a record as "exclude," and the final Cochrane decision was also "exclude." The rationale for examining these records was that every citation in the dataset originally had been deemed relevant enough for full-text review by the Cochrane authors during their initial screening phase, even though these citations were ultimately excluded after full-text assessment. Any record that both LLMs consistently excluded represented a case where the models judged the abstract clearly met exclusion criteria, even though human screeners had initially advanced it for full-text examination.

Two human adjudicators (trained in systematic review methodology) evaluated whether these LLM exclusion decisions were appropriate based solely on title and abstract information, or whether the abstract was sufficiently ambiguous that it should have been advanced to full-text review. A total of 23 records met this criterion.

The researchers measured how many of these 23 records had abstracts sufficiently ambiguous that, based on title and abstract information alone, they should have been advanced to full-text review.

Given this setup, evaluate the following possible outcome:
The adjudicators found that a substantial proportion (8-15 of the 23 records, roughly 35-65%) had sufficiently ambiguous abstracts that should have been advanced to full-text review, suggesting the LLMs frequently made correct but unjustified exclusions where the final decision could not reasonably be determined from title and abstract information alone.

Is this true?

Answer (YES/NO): NO